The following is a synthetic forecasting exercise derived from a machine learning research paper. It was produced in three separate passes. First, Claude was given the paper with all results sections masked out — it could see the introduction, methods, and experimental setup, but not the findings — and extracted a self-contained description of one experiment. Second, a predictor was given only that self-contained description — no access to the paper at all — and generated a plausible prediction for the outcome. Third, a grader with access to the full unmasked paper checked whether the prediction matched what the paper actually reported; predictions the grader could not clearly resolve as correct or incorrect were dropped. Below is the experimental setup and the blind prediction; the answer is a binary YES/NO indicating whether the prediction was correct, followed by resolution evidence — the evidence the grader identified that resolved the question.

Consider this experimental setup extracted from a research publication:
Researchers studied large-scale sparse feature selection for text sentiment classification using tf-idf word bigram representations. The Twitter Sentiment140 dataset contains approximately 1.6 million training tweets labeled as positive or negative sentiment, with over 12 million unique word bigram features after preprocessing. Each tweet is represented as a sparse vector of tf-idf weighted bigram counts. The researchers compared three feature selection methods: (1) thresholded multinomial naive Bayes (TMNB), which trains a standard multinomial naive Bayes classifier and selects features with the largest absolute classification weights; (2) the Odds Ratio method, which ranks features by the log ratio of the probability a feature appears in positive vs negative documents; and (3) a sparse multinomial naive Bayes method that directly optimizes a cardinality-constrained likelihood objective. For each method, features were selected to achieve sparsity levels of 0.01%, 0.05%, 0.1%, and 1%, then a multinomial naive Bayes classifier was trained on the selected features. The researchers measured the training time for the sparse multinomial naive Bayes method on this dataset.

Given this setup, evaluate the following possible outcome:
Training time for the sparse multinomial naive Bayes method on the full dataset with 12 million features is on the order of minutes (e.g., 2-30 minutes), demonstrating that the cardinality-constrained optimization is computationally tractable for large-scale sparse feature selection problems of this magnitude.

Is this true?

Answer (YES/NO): NO